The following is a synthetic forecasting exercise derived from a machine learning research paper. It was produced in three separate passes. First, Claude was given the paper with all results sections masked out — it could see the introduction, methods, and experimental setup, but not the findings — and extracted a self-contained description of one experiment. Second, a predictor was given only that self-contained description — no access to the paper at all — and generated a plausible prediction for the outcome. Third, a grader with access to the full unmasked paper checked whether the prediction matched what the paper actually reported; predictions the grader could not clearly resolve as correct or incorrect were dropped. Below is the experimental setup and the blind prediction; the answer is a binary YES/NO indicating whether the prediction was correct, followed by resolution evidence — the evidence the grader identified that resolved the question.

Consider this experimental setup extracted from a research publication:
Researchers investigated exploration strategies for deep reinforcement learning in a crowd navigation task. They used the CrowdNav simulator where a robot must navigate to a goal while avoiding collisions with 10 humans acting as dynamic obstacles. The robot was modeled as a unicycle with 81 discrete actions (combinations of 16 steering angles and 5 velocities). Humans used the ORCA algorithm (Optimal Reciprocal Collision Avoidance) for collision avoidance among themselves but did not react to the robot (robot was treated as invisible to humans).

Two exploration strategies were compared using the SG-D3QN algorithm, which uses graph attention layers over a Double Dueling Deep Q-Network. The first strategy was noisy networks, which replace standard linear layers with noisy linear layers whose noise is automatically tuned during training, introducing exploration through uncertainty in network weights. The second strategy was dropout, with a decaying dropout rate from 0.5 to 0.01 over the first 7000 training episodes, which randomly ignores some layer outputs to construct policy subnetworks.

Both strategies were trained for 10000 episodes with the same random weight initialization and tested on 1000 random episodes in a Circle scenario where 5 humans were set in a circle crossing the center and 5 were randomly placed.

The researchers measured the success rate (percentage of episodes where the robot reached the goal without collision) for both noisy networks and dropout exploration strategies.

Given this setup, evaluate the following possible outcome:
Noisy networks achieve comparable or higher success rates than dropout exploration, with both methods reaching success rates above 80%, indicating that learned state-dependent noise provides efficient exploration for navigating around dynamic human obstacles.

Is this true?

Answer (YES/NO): NO